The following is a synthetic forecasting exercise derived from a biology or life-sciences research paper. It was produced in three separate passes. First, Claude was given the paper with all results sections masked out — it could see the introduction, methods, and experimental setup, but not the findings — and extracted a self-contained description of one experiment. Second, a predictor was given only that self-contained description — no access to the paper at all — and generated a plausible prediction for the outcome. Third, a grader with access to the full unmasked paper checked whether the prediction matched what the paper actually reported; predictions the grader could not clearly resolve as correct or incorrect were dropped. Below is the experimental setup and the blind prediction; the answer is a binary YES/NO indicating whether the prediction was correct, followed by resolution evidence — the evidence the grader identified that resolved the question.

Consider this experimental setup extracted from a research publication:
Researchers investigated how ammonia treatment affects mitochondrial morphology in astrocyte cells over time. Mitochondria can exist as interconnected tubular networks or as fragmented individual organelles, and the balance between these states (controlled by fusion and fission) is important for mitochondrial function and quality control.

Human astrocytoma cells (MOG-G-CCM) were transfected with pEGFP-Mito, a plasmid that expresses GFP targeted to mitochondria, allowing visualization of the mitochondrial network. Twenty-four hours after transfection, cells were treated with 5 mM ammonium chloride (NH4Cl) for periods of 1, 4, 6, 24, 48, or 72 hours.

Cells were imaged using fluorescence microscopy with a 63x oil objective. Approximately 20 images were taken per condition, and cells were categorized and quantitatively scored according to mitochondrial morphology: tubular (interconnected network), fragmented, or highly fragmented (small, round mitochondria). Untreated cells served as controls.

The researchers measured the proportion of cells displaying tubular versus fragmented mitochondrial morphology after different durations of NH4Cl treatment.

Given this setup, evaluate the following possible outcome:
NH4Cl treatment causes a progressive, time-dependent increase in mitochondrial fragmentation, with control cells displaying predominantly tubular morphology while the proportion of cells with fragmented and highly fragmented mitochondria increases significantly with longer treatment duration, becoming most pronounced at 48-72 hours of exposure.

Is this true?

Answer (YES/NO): NO